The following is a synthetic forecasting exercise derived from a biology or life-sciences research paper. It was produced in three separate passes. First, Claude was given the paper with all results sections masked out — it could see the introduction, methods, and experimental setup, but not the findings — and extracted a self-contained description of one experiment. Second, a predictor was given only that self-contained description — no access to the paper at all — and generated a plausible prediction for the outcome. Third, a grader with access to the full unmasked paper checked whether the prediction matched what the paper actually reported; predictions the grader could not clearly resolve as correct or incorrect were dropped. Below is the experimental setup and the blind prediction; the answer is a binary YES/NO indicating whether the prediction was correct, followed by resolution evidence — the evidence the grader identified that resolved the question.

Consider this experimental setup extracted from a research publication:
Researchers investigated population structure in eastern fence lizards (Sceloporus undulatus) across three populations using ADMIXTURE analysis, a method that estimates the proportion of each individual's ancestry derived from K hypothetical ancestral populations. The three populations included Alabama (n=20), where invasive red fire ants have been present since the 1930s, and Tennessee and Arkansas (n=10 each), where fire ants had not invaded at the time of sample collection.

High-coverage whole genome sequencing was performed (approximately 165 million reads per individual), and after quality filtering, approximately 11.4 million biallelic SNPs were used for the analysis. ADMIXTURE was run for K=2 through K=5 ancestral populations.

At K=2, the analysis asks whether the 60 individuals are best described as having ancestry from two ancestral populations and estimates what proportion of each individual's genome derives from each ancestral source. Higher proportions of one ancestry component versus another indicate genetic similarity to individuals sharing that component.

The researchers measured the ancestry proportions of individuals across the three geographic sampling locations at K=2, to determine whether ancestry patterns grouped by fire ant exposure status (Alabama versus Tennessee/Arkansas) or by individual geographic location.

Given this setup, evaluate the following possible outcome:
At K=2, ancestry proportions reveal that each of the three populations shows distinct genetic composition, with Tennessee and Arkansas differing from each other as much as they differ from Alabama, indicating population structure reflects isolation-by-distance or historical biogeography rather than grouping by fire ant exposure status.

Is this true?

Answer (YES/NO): NO